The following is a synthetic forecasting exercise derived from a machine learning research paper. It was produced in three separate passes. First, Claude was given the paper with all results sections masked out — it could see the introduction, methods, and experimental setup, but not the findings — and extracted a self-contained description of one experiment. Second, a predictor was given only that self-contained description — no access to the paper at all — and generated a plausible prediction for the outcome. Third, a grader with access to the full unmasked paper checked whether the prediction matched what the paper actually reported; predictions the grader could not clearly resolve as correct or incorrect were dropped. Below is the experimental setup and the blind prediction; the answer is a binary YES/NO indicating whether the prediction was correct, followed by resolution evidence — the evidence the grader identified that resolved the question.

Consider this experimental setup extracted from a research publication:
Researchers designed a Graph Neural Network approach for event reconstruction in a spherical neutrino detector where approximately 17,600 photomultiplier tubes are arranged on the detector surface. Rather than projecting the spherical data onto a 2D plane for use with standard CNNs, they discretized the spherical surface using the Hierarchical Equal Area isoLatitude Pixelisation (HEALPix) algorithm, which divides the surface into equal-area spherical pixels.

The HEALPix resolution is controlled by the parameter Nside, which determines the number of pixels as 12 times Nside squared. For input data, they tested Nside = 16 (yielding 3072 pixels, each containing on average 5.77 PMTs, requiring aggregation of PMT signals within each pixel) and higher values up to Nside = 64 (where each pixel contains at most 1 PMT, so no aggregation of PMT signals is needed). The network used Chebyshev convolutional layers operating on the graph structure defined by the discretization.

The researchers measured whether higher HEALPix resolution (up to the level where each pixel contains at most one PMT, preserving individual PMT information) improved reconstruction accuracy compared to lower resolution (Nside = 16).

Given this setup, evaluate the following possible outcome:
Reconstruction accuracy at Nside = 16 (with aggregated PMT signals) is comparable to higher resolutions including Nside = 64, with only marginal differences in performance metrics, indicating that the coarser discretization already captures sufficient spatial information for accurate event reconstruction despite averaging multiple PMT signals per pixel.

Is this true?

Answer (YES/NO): YES